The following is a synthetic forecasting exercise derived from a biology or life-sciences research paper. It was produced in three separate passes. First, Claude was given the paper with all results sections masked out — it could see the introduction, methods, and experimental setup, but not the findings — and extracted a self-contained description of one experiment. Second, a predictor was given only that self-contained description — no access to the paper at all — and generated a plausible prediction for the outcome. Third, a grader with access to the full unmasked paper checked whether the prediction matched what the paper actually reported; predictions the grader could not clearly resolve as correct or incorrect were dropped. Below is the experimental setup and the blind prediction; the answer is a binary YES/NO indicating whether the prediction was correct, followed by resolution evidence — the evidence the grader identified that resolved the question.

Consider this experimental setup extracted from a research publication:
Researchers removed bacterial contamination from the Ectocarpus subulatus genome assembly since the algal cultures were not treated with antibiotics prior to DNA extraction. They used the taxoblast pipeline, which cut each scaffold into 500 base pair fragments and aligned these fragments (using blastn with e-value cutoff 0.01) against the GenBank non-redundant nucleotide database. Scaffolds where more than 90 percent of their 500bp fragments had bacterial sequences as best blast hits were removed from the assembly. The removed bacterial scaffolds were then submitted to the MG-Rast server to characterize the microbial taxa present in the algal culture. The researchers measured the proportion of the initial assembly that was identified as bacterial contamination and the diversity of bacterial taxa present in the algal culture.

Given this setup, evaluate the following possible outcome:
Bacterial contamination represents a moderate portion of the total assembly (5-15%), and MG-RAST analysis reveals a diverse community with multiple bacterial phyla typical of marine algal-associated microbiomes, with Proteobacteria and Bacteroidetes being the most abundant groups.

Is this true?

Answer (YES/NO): NO